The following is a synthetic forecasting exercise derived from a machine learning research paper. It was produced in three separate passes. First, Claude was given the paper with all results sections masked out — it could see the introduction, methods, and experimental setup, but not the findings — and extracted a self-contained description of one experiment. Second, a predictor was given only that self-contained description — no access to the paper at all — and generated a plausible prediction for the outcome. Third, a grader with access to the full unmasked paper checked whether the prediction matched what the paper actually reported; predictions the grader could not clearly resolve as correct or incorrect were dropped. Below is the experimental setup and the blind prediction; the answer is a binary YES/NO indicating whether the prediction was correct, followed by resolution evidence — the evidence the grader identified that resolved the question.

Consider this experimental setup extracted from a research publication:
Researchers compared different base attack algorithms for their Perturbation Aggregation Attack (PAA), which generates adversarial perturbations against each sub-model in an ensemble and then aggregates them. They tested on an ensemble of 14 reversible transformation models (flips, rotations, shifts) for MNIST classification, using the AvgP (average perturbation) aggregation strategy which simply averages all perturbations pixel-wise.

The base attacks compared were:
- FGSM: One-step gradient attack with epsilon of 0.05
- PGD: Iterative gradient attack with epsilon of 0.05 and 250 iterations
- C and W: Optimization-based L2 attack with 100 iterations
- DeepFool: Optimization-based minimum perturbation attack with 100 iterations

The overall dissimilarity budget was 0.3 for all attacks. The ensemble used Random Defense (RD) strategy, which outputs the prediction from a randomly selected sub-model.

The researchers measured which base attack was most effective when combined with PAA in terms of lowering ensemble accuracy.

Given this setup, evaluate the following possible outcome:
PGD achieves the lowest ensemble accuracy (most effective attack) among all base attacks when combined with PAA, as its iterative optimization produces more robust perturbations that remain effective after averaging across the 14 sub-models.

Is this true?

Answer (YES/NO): NO